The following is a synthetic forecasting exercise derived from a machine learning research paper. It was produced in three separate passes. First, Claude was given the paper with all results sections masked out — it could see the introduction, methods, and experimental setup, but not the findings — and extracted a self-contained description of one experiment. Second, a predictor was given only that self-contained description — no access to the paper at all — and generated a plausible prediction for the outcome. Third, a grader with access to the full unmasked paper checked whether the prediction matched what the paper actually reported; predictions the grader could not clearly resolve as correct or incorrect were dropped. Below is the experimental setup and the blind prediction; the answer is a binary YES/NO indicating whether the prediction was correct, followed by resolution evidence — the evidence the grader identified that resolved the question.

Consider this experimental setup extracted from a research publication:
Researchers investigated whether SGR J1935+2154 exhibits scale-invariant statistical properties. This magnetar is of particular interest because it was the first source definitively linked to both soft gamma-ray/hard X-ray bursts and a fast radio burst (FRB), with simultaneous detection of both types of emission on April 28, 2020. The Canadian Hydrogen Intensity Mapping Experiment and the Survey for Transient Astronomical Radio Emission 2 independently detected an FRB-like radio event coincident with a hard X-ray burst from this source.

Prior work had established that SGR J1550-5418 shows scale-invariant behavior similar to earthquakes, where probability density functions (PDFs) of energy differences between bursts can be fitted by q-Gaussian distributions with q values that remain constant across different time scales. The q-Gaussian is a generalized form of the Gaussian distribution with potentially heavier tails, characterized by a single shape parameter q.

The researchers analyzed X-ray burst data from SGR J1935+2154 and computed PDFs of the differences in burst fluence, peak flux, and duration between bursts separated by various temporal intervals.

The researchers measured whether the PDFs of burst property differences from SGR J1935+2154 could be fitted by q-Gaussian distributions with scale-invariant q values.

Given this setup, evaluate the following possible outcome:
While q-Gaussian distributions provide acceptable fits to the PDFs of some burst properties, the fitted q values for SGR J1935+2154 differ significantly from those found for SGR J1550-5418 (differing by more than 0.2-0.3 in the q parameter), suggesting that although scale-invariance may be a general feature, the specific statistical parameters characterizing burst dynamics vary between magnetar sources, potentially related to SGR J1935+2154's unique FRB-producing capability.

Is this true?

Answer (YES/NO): NO